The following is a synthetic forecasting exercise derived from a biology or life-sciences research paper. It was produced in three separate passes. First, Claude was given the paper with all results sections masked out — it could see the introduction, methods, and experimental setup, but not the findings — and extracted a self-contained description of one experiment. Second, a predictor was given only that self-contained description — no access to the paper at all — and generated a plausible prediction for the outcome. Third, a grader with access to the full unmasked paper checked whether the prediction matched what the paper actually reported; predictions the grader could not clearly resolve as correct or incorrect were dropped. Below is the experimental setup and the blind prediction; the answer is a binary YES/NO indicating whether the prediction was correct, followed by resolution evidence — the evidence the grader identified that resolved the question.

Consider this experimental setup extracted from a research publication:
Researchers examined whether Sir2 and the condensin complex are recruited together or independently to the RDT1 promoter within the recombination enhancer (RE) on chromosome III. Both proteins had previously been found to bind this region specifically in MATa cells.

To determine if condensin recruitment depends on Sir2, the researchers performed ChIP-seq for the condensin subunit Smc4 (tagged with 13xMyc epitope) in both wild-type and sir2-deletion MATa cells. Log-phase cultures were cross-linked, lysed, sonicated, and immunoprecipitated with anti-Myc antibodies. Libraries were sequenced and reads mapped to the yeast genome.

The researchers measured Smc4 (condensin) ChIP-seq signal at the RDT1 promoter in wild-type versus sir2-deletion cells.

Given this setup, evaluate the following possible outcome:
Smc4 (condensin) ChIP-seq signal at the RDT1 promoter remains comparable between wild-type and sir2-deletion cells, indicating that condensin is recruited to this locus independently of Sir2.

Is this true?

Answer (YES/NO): NO